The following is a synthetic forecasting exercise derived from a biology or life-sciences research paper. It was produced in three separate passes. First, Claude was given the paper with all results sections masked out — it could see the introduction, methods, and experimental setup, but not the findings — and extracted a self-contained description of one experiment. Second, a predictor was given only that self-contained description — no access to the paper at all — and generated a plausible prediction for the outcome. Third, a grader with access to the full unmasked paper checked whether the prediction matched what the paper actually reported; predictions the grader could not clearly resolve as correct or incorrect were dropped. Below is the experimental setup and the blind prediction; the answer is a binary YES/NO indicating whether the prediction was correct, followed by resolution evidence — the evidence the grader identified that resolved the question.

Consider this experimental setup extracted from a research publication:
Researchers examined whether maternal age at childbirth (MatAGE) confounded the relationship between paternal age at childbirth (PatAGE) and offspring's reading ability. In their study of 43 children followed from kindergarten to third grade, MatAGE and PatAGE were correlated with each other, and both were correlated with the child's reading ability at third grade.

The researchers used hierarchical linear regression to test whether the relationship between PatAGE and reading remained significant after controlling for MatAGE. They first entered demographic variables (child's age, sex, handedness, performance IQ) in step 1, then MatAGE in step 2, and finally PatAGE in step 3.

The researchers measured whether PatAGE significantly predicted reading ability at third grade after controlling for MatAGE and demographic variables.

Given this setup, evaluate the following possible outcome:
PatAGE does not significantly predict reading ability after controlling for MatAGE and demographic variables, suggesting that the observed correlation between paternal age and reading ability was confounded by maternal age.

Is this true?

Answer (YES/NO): NO